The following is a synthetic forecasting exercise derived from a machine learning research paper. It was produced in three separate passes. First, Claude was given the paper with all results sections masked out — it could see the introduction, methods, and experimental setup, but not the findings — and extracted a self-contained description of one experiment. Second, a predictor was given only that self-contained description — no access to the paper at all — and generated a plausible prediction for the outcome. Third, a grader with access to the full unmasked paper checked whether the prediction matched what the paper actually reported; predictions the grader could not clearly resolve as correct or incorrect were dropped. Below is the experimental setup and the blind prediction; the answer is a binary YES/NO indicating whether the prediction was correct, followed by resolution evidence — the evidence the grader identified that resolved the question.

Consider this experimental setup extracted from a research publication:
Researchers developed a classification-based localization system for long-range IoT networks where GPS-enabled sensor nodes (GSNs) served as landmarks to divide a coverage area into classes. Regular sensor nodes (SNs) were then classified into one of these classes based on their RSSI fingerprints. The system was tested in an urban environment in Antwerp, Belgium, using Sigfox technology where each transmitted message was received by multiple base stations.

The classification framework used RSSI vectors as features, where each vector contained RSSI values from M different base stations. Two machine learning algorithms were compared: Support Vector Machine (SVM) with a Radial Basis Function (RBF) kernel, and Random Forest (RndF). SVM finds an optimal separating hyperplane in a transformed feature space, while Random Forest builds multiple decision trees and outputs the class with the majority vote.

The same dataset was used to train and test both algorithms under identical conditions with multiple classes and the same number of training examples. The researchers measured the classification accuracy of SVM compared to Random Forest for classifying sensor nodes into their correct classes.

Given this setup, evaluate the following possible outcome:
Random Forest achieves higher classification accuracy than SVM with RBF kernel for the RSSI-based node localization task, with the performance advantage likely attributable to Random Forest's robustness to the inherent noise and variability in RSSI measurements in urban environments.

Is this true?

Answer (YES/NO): NO